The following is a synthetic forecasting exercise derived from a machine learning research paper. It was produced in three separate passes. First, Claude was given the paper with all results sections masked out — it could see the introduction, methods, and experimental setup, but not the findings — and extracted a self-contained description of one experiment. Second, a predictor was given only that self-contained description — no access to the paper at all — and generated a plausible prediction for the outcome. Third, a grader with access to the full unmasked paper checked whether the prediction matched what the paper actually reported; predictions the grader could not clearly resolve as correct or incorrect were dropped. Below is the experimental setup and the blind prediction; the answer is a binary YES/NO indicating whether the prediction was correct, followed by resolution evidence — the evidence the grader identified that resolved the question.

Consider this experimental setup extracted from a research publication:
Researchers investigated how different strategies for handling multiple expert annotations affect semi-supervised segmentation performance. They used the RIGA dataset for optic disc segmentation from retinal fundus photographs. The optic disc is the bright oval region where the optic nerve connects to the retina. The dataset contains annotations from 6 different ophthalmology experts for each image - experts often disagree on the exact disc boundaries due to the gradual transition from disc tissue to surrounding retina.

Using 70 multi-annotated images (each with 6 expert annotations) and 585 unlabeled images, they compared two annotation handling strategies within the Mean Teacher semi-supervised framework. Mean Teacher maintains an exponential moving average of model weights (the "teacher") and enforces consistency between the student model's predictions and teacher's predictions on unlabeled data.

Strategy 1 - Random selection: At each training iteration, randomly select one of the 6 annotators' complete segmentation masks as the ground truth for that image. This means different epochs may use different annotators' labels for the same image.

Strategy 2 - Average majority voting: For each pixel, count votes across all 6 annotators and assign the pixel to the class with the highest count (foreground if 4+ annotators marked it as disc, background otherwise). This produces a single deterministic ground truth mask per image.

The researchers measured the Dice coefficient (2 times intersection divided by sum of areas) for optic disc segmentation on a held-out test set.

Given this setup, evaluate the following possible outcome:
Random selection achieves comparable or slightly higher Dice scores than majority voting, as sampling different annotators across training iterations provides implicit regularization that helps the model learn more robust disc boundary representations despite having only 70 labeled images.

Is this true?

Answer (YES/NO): NO